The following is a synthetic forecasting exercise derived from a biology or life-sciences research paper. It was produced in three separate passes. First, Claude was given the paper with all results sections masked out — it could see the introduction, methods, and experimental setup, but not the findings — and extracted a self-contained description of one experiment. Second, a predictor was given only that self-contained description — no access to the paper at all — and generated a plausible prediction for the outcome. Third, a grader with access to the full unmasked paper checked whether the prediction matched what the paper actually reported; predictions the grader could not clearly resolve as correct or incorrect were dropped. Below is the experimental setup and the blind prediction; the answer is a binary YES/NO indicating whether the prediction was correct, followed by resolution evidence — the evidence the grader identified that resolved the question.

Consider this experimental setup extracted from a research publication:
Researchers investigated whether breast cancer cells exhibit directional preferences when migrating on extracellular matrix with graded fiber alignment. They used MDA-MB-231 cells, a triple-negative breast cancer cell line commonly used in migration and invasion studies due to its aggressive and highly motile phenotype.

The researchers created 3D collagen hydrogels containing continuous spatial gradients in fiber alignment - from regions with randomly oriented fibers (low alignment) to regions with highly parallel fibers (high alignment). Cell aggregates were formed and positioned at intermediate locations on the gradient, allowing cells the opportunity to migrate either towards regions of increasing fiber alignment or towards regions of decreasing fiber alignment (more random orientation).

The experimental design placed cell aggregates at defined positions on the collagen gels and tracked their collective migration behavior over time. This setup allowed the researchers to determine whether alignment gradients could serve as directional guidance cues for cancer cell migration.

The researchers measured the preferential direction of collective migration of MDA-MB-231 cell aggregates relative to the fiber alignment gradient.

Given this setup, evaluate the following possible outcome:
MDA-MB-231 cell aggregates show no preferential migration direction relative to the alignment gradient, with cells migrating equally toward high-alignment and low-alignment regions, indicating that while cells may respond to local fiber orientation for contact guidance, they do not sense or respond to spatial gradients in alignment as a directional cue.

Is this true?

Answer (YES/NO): NO